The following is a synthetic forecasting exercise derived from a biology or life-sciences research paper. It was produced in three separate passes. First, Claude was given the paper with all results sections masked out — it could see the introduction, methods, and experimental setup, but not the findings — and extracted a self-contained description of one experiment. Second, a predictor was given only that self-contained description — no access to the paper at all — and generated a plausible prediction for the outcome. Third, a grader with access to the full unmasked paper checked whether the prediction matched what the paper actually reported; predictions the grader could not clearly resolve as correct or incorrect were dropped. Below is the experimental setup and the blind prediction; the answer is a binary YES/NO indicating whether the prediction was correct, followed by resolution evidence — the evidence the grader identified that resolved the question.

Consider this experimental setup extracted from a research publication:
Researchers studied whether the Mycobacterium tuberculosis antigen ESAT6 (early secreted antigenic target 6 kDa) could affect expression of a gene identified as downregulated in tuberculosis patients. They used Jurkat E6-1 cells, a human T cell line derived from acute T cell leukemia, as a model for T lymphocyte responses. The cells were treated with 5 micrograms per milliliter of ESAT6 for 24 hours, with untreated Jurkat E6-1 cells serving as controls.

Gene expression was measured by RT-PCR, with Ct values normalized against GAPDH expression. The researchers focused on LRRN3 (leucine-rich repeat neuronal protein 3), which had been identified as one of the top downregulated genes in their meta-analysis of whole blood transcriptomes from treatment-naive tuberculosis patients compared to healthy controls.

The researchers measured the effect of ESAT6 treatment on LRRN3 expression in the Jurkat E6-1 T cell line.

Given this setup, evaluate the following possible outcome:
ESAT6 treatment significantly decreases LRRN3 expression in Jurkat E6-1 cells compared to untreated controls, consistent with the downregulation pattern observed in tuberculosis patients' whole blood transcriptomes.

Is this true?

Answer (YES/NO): YES